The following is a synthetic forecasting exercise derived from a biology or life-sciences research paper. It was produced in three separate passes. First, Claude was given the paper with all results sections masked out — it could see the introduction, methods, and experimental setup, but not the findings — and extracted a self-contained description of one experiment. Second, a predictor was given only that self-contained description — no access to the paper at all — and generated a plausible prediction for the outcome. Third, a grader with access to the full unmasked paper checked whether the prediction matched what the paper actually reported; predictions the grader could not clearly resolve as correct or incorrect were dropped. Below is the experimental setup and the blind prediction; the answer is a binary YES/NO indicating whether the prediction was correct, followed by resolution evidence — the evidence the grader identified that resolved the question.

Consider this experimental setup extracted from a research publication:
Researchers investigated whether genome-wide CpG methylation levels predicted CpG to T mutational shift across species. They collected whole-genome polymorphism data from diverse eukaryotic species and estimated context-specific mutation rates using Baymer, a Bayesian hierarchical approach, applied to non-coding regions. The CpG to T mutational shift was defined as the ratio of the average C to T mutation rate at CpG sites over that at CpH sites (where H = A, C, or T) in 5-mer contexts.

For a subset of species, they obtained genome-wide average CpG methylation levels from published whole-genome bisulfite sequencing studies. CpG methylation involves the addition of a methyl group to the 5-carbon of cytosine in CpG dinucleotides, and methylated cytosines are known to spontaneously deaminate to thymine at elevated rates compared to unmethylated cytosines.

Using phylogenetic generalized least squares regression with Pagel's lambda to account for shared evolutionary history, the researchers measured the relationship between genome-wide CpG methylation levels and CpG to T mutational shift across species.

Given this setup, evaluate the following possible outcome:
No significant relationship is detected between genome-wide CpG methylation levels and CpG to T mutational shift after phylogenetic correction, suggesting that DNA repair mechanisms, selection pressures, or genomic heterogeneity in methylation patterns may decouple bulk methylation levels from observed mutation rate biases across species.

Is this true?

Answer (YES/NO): YES